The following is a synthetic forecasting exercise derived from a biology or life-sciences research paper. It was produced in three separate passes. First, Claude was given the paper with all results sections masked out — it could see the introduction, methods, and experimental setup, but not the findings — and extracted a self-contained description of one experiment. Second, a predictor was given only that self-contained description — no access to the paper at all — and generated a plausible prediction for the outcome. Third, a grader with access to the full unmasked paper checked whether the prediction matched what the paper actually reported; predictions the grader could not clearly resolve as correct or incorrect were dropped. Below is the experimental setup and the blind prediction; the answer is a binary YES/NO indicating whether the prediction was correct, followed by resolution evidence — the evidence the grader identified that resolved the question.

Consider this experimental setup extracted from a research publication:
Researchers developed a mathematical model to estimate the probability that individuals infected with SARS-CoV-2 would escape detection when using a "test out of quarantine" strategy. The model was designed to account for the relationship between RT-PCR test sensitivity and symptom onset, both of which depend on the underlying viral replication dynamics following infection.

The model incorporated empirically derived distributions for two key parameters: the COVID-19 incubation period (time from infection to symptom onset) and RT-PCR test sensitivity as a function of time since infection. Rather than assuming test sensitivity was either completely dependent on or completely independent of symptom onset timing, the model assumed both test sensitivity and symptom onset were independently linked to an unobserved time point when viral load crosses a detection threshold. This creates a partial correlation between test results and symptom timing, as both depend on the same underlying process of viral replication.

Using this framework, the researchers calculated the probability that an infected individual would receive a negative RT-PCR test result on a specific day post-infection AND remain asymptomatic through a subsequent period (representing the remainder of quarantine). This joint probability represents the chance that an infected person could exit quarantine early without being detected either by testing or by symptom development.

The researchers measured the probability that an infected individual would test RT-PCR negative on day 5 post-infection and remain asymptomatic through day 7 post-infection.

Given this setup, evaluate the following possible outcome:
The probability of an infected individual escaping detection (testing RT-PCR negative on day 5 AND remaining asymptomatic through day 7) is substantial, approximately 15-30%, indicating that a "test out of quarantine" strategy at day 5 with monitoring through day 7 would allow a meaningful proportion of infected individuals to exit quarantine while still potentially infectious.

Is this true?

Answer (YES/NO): YES